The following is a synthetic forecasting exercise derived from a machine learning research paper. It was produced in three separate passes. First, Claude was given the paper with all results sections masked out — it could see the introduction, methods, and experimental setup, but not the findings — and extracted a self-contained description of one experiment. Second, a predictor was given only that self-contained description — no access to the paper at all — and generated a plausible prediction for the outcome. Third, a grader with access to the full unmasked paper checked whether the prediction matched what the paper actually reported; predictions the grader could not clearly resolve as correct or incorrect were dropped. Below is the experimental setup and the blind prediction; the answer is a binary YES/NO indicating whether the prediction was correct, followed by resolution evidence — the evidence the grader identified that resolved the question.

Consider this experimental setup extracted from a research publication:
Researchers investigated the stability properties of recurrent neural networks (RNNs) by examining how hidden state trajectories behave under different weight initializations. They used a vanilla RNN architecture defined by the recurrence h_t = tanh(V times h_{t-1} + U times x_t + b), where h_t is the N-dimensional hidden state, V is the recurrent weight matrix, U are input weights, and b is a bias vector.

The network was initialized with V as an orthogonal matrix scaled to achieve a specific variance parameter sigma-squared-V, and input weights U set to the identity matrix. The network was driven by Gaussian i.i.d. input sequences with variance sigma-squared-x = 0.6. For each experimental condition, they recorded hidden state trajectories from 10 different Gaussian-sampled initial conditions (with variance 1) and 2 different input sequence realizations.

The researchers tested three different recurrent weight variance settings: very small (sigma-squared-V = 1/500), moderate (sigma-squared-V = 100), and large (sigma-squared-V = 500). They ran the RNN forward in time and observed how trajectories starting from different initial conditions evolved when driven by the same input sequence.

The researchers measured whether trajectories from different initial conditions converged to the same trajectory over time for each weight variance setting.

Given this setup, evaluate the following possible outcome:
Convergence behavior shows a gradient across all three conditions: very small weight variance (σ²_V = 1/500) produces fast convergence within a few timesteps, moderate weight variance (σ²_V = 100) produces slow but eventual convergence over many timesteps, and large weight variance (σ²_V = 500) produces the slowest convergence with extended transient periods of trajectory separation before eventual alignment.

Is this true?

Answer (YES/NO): NO